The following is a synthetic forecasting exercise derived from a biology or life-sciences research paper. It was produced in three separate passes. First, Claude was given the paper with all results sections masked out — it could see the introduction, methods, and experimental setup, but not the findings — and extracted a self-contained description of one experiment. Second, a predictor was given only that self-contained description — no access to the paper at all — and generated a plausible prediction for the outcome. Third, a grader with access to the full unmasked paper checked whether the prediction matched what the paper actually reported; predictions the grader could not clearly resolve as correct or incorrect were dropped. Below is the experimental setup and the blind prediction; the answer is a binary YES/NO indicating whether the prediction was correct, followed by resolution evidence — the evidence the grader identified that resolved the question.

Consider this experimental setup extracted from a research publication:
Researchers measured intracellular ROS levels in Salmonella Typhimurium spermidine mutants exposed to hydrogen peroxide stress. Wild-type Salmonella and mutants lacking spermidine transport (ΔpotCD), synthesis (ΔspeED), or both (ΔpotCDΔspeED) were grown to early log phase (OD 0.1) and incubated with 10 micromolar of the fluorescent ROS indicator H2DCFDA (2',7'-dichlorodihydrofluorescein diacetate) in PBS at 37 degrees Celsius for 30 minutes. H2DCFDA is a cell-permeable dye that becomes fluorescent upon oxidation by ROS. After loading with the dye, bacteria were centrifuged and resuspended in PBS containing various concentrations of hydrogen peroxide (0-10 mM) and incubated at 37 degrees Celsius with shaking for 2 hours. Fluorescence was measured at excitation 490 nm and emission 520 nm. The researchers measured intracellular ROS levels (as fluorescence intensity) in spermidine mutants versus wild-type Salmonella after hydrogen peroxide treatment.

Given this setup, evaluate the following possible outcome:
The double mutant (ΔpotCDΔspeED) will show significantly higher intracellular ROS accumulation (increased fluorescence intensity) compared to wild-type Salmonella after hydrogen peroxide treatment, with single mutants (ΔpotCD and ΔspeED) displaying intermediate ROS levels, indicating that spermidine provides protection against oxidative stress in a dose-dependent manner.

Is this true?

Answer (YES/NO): NO